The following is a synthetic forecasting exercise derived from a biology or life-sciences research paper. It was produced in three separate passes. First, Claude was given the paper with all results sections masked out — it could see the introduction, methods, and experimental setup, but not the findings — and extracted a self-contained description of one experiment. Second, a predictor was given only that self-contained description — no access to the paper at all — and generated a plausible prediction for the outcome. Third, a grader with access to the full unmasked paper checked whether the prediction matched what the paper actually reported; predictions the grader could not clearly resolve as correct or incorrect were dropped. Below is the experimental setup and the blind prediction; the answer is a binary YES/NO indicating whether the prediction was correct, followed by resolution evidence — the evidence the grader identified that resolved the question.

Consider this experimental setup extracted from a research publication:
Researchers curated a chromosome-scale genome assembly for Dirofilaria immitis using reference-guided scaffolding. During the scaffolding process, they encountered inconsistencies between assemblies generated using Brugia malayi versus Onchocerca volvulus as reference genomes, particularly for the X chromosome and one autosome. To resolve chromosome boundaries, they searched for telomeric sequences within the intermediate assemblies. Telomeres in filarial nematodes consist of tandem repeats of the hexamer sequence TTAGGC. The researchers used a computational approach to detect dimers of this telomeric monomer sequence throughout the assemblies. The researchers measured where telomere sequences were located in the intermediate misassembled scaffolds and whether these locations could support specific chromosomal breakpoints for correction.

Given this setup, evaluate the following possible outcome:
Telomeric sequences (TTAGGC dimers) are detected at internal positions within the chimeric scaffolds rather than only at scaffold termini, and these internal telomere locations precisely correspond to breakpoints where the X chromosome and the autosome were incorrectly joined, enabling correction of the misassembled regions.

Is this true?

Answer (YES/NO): YES